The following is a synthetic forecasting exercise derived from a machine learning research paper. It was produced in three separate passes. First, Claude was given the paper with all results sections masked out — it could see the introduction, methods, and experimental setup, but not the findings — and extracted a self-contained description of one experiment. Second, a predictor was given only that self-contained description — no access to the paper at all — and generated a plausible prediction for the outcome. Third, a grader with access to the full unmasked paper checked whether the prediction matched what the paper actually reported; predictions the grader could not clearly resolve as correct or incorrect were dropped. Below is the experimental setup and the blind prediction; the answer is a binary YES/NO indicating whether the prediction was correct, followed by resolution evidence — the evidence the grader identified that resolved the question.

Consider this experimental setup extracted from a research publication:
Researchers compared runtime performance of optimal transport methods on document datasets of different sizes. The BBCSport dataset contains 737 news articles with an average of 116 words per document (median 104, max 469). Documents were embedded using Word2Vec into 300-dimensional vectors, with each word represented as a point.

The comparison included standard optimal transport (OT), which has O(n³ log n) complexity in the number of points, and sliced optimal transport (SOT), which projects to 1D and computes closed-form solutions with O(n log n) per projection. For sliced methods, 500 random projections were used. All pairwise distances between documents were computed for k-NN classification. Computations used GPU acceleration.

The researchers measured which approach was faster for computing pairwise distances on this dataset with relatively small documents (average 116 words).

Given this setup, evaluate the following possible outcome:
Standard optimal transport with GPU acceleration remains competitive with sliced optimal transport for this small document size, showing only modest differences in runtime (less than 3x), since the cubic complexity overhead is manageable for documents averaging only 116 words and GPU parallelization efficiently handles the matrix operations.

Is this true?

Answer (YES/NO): YES